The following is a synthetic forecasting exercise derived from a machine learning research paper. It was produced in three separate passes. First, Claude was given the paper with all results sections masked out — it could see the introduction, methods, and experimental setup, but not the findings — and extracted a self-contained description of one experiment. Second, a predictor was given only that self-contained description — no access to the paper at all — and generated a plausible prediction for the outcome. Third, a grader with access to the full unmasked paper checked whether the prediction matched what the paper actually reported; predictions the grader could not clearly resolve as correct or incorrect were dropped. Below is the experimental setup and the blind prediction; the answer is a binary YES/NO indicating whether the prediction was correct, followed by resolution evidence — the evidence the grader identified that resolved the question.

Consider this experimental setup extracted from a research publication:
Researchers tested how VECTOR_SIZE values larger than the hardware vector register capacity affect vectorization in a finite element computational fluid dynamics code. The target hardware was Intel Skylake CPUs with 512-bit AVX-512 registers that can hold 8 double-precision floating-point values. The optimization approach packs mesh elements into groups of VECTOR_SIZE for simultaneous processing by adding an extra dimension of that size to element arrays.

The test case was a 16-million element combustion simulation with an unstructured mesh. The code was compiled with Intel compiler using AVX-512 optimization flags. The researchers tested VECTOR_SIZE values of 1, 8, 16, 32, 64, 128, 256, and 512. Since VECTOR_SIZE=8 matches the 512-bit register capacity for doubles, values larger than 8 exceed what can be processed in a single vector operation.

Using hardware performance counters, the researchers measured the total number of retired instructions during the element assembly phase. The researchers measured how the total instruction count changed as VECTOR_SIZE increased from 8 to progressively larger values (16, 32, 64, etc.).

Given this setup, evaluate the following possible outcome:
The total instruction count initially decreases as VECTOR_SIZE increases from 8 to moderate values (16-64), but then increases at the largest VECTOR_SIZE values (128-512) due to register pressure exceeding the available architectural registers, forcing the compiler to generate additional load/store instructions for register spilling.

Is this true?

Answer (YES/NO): NO